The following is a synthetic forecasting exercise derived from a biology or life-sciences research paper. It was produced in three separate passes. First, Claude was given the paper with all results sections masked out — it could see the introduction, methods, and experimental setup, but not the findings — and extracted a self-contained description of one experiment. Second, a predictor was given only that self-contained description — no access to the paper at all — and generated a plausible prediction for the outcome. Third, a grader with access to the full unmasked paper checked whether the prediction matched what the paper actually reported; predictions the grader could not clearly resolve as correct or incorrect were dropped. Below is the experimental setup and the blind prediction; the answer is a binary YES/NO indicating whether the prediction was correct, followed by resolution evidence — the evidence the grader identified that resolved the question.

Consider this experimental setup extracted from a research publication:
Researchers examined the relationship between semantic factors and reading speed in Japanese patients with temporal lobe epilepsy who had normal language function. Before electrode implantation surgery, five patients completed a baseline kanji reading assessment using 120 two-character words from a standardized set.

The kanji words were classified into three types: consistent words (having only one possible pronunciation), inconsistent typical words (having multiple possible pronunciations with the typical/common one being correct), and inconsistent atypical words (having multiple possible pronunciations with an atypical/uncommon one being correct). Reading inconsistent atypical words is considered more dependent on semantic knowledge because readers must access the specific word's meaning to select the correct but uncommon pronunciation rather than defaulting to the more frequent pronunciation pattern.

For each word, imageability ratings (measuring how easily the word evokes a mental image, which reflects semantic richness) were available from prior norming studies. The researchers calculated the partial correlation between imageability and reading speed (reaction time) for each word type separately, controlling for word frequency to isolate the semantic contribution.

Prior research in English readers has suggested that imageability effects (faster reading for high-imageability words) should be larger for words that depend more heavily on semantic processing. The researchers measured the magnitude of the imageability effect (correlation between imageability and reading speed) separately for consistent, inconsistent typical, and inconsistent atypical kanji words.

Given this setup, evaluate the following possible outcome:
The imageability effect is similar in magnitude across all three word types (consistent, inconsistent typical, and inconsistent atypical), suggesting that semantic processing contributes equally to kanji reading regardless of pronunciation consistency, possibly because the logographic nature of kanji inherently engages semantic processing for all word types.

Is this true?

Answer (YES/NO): NO